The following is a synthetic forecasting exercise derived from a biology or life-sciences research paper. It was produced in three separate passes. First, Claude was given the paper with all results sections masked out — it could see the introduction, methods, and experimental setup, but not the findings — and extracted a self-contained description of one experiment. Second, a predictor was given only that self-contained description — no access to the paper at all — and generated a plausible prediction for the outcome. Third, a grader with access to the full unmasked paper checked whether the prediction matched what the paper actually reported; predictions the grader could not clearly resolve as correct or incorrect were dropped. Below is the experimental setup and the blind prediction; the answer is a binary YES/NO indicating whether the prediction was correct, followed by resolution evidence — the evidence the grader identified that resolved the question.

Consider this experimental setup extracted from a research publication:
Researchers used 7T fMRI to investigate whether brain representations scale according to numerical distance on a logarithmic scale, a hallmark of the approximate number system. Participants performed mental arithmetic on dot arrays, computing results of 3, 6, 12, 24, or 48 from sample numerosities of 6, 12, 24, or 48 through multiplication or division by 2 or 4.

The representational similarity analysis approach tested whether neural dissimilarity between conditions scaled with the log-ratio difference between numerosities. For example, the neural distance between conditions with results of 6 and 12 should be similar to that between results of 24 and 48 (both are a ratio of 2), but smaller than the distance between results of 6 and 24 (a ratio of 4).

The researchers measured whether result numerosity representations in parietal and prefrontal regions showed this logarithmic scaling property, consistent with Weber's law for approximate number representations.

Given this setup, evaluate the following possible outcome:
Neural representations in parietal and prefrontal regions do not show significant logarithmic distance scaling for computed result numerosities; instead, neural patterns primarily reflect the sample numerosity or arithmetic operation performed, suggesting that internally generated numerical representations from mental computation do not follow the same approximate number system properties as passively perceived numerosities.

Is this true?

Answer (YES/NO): NO